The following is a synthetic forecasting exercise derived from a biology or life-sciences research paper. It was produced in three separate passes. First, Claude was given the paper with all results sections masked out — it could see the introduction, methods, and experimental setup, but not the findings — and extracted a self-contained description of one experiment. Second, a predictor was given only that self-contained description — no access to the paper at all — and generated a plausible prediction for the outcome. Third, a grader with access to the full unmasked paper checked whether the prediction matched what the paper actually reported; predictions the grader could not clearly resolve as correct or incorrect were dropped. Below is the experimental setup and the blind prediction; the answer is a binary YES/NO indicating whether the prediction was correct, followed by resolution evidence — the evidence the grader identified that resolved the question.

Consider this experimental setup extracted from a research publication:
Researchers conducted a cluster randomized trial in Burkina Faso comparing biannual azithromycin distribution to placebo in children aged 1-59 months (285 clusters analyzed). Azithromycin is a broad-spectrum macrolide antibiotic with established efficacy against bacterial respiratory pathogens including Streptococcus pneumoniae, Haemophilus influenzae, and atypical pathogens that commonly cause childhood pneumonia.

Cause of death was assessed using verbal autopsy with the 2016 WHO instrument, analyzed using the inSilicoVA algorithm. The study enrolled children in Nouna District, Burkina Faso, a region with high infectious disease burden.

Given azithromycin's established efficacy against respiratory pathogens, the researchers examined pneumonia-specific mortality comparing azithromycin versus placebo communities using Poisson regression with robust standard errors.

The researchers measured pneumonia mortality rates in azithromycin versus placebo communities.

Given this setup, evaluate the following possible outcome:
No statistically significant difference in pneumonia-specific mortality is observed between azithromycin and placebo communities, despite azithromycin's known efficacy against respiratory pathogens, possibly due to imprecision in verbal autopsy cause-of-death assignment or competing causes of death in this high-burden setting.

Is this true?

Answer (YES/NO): YES